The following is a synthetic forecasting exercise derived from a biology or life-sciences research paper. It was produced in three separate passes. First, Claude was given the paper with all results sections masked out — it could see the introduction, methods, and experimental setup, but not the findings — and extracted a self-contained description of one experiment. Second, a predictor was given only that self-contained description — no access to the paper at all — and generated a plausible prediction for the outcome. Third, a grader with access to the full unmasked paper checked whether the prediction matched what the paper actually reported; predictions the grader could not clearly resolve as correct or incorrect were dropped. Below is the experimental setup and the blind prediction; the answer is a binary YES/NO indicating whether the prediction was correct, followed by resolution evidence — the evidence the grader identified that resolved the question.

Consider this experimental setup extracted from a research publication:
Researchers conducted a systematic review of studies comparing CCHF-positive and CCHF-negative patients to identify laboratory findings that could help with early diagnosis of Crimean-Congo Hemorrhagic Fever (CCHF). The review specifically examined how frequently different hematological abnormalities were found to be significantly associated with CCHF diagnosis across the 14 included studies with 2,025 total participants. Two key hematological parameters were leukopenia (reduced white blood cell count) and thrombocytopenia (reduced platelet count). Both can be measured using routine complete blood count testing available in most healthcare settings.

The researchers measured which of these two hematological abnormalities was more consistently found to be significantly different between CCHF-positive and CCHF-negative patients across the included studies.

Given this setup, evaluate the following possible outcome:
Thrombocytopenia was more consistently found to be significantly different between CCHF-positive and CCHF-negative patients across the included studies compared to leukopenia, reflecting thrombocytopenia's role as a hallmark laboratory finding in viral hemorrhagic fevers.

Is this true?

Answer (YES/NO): NO